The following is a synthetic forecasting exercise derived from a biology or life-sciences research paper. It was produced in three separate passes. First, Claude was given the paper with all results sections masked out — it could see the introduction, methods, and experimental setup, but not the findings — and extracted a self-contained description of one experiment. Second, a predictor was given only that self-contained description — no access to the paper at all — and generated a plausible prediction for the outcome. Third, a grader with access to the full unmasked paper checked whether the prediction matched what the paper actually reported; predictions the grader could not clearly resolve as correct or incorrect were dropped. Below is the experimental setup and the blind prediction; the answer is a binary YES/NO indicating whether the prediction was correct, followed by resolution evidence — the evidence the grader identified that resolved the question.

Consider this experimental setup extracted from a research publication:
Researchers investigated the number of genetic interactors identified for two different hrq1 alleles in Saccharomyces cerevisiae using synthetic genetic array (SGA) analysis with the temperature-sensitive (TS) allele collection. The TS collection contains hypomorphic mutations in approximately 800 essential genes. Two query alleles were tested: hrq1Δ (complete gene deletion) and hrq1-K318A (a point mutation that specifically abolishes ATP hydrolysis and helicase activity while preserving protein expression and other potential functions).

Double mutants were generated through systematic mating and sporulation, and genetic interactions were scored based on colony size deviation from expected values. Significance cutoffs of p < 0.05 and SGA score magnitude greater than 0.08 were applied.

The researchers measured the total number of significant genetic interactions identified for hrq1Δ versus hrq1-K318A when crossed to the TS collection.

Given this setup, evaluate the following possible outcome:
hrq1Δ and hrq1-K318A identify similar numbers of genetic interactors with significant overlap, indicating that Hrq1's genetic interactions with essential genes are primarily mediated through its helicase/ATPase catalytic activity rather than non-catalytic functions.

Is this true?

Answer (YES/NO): NO